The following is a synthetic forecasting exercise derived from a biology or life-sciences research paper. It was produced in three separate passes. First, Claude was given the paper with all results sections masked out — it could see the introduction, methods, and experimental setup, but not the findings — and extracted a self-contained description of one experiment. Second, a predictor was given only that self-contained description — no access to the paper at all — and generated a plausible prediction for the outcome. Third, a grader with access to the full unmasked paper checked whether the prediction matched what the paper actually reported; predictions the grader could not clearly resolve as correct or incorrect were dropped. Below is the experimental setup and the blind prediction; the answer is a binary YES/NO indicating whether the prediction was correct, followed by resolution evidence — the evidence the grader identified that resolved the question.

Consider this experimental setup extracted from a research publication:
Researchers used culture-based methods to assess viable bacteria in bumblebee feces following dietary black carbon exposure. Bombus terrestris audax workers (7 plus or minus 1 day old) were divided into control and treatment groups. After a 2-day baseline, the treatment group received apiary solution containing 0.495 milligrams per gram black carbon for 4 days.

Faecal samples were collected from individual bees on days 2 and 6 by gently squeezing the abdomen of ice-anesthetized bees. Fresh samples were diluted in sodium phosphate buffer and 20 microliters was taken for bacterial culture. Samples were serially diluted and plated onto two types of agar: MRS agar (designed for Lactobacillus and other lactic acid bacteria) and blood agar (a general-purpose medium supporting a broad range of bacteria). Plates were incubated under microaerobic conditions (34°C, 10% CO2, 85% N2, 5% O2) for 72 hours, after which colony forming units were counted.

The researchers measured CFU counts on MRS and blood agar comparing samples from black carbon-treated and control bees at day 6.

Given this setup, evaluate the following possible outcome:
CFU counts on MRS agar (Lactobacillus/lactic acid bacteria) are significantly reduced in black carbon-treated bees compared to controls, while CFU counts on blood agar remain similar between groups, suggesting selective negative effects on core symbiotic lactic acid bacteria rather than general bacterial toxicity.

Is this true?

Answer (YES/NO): NO